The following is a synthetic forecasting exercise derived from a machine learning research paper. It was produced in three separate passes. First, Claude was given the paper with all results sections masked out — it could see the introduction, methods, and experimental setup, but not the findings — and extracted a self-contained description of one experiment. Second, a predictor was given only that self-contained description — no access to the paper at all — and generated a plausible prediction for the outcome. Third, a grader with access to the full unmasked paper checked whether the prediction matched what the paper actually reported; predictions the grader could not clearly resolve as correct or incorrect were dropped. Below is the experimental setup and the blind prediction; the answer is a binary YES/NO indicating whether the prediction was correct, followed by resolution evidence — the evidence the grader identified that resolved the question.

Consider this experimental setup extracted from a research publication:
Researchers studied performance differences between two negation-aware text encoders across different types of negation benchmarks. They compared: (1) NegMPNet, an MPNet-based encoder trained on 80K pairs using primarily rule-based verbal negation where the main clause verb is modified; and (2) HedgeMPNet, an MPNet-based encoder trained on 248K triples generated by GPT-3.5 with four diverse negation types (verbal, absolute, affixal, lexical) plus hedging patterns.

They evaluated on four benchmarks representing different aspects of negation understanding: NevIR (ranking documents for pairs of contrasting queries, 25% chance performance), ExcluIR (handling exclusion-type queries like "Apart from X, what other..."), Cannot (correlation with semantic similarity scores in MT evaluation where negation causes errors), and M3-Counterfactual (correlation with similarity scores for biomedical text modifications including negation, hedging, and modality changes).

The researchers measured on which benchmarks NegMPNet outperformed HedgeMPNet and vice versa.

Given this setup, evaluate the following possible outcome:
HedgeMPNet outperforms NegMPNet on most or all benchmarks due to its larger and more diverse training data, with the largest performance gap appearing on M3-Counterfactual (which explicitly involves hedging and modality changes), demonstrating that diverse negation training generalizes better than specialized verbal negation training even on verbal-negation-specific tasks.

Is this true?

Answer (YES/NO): NO